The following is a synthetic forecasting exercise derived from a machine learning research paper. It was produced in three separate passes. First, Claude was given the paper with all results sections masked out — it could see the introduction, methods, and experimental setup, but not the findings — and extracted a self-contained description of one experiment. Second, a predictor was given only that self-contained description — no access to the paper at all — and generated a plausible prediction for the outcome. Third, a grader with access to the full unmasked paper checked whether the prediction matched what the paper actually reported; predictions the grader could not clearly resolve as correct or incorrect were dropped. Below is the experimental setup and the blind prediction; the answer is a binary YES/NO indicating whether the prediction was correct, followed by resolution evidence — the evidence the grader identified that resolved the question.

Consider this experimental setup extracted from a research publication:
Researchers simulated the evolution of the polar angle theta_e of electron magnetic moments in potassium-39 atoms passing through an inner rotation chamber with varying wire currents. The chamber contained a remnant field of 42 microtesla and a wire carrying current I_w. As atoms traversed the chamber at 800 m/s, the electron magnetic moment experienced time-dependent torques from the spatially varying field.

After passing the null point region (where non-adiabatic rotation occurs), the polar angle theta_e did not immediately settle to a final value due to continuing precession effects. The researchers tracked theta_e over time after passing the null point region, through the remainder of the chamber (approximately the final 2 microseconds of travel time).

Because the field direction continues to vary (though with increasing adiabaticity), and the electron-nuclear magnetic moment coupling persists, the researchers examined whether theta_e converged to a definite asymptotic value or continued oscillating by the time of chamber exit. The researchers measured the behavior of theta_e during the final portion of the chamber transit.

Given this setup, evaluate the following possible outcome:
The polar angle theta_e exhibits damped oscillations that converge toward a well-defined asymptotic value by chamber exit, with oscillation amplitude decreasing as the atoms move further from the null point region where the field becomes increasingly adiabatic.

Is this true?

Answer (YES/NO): NO